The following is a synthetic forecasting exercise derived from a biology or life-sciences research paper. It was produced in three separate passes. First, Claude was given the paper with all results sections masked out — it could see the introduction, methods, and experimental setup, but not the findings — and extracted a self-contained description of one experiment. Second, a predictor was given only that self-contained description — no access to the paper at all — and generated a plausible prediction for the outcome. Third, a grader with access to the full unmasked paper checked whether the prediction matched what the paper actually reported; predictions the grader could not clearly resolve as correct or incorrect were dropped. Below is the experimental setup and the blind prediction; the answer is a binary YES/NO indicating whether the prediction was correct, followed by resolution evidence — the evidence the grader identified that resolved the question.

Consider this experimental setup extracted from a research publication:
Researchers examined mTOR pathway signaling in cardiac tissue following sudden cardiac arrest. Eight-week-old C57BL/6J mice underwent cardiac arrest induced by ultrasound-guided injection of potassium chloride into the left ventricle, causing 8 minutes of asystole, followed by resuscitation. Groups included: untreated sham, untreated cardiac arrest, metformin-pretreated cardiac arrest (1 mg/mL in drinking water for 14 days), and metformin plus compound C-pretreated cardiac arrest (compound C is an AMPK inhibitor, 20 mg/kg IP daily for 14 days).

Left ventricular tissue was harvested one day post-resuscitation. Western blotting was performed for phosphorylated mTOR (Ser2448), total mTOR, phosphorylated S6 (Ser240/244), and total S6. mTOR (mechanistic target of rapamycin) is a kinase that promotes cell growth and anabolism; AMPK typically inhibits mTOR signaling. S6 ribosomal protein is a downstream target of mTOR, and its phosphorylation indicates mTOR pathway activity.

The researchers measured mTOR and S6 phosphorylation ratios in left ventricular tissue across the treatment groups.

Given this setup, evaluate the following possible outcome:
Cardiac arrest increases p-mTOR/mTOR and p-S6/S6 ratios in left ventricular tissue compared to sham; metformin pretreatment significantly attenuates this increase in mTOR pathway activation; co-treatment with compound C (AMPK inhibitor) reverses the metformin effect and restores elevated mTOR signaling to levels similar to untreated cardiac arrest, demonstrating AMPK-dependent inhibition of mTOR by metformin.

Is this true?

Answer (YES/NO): NO